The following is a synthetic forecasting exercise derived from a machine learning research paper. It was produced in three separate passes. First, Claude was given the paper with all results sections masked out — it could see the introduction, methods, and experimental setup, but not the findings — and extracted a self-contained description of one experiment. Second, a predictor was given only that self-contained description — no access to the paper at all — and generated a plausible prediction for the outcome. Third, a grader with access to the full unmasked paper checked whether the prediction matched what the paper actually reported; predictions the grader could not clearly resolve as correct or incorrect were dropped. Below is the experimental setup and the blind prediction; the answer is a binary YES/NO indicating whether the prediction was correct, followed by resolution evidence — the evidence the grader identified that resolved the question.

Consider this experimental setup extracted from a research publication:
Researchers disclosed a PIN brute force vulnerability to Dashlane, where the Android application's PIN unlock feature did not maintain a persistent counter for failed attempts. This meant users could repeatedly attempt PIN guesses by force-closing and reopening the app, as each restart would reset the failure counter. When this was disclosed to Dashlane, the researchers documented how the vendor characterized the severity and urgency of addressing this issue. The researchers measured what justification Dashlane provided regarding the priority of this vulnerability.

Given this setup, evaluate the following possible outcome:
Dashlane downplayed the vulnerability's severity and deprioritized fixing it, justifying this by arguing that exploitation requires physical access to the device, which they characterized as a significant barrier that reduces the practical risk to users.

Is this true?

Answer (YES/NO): YES